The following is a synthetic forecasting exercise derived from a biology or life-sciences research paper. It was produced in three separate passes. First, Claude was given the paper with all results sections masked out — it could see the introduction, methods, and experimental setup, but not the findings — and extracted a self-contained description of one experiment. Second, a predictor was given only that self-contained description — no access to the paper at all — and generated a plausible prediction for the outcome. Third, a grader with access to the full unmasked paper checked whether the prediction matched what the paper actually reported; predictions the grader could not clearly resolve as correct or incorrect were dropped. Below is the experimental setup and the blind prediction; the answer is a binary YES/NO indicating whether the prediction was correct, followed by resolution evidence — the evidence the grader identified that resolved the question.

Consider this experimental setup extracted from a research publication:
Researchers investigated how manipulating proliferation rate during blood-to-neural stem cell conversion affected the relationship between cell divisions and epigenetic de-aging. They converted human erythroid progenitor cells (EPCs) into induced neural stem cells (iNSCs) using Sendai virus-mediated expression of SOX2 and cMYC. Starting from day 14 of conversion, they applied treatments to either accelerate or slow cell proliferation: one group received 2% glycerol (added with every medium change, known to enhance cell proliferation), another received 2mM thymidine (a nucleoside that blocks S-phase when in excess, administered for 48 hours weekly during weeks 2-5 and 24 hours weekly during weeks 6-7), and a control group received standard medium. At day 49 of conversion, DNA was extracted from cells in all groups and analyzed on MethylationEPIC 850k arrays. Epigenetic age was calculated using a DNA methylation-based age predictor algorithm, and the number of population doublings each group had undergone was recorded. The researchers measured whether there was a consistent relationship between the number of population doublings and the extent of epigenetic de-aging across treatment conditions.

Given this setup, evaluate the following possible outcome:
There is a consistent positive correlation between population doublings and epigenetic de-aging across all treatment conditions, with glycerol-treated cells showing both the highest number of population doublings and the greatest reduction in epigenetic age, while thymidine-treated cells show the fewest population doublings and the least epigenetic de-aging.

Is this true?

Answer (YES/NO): NO